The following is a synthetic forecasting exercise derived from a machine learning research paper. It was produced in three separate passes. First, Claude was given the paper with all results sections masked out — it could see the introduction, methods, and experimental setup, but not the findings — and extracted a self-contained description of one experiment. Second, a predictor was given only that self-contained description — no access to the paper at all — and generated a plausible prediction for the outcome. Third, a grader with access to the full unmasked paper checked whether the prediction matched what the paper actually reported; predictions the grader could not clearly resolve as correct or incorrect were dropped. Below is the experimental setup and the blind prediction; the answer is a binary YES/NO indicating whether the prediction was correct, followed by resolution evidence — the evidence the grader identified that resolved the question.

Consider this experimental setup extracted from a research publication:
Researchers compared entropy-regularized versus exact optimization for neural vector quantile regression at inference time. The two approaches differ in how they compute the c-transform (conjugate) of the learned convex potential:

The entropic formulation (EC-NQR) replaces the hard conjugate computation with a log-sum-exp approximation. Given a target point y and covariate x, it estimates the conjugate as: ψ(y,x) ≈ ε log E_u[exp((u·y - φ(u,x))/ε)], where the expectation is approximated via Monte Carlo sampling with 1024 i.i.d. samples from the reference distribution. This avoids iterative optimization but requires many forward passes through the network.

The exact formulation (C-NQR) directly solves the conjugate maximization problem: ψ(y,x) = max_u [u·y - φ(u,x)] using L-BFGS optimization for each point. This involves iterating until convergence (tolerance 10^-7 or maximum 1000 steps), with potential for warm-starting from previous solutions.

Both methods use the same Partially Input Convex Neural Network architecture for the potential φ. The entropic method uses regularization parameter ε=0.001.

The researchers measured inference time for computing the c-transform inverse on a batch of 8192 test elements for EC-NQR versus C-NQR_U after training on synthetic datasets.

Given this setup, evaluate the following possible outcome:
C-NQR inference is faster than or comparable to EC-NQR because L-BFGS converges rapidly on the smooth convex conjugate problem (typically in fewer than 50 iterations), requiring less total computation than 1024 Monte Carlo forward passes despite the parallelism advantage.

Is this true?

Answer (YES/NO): YES